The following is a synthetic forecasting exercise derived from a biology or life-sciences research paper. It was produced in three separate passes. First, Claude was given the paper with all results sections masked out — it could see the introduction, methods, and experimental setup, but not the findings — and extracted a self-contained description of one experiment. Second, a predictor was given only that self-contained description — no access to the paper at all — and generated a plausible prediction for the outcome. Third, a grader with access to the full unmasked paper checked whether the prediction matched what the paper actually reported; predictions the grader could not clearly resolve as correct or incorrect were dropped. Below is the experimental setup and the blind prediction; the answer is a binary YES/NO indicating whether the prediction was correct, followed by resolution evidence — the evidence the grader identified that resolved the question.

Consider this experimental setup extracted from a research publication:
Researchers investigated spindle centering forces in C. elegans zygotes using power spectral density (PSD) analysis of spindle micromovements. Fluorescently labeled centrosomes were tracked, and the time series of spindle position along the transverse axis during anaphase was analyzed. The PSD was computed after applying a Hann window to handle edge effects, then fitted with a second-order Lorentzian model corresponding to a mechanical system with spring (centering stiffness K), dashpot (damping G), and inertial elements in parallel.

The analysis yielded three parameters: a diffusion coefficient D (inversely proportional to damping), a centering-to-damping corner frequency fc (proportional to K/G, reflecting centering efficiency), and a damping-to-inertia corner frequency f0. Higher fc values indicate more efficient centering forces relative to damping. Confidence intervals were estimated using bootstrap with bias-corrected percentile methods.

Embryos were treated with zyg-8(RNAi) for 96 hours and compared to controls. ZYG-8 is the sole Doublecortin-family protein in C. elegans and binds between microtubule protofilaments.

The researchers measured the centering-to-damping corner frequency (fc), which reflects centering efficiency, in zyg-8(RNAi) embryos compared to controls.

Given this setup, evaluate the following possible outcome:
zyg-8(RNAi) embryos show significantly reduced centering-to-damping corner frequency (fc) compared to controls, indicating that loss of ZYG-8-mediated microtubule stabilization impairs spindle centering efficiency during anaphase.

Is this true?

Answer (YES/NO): NO